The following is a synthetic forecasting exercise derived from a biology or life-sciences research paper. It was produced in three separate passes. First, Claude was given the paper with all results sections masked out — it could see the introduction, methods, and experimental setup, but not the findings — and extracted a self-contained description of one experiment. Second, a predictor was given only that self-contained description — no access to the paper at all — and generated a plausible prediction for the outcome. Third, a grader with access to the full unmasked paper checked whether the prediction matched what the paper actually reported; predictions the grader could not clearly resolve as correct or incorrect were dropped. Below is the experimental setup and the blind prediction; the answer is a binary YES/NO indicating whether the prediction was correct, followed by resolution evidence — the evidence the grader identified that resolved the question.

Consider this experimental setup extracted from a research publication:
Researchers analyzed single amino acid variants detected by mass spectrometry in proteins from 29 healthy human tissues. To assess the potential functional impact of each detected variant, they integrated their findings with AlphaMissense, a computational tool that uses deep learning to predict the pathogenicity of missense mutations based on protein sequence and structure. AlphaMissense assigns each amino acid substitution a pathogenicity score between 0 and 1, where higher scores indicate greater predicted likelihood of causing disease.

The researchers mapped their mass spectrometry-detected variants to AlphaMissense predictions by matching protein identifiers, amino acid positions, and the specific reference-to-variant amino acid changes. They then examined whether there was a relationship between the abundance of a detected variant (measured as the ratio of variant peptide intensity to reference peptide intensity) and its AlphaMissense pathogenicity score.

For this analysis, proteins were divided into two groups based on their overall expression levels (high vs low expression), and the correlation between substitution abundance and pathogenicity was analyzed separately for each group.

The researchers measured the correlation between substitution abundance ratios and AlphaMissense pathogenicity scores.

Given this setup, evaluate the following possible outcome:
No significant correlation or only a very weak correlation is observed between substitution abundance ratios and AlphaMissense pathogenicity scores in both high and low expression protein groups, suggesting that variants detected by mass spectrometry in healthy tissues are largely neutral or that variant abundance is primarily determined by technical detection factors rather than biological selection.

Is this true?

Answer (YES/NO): NO